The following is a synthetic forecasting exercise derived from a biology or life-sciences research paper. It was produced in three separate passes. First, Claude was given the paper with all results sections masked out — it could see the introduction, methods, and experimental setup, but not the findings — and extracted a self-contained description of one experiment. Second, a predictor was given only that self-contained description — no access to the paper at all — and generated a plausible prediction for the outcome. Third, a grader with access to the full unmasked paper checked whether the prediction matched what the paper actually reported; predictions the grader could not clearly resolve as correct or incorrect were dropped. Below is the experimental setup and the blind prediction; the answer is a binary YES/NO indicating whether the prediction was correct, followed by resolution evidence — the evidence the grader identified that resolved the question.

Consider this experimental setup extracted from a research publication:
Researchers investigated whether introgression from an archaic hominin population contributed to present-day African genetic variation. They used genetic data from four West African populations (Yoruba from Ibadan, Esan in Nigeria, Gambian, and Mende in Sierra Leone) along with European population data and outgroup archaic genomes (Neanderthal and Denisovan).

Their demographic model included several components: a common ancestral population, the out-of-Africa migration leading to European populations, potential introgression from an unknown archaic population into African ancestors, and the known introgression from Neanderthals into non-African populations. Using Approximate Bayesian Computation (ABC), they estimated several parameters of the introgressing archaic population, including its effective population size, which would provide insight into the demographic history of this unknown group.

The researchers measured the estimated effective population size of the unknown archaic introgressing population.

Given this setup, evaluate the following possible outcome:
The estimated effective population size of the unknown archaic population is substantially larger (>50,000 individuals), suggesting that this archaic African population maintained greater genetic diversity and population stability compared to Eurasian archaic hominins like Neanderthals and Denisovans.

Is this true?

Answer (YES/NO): NO